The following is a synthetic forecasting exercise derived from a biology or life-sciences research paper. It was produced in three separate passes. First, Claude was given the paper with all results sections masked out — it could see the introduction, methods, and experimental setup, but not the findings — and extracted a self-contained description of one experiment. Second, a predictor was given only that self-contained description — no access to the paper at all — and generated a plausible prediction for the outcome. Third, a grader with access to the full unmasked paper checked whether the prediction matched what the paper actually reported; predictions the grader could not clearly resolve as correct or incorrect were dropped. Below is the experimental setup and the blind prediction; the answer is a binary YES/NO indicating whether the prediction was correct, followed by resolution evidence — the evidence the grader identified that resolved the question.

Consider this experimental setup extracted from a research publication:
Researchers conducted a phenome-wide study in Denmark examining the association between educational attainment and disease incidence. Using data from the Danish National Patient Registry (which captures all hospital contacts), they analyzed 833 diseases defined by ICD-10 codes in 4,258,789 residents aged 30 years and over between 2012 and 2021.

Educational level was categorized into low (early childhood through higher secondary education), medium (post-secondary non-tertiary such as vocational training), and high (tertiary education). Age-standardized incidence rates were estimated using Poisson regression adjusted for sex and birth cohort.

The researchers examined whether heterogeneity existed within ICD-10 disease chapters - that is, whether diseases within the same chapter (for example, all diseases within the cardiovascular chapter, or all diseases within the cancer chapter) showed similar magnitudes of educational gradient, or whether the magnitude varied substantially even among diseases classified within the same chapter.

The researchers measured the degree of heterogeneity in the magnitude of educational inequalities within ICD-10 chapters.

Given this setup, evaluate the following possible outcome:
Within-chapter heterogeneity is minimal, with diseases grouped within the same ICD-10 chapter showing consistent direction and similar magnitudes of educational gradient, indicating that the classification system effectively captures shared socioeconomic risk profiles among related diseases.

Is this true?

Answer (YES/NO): NO